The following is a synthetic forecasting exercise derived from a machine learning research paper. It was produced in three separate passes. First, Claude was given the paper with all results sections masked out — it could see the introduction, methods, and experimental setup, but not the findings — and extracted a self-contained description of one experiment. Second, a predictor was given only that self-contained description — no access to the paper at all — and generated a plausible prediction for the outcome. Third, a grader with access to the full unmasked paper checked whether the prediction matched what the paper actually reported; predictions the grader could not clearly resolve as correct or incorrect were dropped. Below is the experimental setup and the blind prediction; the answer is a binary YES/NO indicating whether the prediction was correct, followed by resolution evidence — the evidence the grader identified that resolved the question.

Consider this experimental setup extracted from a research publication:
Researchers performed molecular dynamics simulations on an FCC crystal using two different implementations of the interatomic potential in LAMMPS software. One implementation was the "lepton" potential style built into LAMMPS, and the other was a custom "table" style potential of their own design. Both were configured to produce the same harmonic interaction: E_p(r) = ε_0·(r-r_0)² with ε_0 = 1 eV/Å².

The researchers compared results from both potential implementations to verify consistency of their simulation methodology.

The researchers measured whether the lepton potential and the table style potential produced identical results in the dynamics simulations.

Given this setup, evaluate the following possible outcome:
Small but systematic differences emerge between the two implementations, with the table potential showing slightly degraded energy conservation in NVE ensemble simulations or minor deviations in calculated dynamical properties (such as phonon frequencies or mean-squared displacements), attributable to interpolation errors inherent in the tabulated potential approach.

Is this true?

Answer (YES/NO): NO